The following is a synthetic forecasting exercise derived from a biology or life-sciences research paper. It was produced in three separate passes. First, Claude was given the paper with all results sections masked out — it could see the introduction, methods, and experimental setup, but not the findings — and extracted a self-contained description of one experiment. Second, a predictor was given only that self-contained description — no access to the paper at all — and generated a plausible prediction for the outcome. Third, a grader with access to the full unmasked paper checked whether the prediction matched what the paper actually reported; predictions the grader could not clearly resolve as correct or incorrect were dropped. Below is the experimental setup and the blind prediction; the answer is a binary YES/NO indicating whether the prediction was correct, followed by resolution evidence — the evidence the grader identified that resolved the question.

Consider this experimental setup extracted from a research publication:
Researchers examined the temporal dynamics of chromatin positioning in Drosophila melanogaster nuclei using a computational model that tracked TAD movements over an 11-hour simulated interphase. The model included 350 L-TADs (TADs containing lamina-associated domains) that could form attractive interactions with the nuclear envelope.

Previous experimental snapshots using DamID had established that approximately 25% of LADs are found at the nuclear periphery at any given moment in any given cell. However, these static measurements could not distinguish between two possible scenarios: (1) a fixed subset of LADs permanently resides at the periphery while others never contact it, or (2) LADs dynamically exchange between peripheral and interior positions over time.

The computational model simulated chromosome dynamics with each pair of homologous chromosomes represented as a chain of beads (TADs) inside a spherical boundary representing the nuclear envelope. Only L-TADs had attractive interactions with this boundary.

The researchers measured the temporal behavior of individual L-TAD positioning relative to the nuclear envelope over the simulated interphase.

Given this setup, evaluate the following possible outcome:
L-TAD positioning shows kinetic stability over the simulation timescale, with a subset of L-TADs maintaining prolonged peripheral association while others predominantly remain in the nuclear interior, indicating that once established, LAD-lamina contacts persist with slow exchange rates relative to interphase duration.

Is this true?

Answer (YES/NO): NO